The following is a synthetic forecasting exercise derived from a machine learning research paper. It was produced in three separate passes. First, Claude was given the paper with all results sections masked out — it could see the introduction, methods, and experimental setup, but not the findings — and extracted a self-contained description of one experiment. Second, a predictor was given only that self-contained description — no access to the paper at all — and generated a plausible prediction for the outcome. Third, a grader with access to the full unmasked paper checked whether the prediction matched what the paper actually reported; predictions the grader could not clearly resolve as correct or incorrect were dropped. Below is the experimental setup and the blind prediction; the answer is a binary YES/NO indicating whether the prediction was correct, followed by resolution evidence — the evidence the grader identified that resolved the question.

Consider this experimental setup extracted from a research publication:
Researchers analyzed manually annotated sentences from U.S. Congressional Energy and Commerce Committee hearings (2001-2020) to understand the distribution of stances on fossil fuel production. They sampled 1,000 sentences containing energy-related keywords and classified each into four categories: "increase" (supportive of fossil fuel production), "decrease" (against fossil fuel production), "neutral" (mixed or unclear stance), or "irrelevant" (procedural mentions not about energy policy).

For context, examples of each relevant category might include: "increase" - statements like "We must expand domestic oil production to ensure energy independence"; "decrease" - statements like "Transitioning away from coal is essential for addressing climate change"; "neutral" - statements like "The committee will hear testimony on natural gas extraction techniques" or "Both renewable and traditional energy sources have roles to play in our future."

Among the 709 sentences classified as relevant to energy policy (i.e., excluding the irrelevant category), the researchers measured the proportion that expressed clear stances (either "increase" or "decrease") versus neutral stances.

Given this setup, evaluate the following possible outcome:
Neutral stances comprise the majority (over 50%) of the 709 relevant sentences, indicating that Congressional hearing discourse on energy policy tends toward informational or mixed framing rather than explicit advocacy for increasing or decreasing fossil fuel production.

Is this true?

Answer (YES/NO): YES